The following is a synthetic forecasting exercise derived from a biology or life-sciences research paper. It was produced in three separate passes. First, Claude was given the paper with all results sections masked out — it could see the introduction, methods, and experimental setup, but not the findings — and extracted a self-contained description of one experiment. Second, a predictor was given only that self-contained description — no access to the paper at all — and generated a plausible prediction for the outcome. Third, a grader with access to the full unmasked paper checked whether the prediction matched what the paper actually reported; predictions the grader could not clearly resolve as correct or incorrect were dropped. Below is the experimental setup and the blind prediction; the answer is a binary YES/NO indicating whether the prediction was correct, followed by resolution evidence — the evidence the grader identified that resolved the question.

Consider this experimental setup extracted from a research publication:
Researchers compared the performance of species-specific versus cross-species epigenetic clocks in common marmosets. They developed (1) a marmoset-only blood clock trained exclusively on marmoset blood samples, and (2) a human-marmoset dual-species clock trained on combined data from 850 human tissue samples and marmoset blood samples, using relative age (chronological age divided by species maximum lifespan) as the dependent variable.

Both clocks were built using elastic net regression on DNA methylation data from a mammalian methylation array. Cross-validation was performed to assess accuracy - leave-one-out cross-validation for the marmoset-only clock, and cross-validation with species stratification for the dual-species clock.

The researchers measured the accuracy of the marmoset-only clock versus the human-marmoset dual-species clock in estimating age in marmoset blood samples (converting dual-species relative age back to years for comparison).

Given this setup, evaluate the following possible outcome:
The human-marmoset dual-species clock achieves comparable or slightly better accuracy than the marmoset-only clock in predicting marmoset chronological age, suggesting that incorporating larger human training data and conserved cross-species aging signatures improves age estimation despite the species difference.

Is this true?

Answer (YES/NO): NO